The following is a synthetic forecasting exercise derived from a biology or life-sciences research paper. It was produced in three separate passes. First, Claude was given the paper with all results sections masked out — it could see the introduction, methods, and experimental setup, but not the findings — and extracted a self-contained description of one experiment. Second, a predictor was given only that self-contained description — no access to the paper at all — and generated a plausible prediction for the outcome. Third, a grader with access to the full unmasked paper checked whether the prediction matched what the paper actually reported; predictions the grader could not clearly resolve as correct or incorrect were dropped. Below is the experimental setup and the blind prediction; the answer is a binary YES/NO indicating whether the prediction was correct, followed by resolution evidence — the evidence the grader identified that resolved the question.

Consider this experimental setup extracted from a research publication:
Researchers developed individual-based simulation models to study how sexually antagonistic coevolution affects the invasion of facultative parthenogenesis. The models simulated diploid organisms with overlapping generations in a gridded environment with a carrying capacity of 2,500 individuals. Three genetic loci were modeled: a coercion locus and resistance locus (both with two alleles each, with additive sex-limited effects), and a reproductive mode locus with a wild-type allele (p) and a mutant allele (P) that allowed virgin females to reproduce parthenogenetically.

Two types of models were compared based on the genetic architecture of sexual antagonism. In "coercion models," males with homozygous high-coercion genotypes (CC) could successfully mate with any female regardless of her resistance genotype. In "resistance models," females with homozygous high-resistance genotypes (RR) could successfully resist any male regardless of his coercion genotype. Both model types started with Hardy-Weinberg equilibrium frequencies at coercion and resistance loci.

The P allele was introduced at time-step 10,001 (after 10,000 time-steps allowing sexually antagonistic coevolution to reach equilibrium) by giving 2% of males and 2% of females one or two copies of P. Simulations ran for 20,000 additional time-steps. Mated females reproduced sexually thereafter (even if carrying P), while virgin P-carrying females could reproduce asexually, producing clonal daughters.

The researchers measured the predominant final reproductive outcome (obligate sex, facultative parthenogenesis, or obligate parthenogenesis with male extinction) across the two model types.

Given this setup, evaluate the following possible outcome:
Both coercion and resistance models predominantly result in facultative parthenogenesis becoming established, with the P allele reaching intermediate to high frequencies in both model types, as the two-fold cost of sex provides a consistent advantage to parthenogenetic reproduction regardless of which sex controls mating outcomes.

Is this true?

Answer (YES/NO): NO